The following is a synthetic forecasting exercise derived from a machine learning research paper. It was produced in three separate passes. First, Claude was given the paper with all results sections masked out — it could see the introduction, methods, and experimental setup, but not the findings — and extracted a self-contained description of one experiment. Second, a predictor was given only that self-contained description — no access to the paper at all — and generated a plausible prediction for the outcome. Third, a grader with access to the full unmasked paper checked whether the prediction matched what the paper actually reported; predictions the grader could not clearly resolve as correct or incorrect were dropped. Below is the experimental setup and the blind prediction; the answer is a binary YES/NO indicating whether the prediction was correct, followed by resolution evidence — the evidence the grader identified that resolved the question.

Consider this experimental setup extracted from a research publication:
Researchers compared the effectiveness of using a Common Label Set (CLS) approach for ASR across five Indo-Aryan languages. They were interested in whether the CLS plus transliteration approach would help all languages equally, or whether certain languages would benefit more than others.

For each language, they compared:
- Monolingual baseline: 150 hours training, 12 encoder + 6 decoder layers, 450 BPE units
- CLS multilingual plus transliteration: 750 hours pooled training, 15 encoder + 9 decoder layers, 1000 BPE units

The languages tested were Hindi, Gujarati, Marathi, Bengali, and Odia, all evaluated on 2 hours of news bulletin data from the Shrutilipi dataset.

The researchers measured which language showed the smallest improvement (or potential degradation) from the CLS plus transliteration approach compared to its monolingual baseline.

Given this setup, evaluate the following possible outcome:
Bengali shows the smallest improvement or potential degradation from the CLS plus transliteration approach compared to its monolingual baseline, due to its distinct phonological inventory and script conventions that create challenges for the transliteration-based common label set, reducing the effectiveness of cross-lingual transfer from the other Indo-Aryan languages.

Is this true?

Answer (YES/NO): NO